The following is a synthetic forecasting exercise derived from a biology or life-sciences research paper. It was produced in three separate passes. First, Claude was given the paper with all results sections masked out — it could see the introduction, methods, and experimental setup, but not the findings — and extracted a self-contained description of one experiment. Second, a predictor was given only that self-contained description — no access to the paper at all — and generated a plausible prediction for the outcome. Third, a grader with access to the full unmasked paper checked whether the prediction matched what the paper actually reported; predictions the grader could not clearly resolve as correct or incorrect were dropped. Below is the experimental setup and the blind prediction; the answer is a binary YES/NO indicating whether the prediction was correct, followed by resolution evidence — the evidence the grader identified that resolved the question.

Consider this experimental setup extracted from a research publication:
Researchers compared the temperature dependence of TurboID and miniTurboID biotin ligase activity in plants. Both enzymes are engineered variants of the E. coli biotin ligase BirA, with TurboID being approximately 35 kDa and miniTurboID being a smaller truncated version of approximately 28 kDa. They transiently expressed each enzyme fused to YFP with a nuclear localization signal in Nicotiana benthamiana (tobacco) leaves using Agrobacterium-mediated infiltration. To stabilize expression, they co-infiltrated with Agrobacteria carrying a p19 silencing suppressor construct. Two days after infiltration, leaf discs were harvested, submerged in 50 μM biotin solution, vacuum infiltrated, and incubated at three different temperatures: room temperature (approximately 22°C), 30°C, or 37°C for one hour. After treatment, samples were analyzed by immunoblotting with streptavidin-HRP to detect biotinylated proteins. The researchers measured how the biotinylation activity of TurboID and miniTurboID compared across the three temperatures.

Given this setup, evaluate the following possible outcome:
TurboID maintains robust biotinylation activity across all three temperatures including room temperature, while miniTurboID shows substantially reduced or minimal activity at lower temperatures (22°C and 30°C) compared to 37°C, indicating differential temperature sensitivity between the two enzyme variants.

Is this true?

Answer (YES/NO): NO